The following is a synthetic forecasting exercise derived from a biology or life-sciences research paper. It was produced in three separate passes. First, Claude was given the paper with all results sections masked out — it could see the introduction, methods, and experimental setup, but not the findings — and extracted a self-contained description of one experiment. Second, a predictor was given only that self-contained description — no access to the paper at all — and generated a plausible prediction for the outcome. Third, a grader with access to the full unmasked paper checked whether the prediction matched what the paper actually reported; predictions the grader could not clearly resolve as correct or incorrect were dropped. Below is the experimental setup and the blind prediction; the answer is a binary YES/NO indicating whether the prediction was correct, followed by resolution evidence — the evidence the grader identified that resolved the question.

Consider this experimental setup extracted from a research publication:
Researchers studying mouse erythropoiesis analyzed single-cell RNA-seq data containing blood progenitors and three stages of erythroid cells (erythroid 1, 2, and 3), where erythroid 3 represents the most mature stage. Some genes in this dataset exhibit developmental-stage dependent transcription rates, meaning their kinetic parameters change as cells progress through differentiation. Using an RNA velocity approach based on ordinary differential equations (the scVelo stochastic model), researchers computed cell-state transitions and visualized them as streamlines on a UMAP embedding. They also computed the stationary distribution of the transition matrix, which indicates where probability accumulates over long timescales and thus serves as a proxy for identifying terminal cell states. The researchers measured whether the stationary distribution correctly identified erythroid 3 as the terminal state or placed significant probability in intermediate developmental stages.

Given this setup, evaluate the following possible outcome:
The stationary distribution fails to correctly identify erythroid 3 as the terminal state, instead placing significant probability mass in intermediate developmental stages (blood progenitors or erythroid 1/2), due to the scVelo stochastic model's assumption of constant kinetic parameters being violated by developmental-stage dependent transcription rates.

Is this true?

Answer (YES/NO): YES